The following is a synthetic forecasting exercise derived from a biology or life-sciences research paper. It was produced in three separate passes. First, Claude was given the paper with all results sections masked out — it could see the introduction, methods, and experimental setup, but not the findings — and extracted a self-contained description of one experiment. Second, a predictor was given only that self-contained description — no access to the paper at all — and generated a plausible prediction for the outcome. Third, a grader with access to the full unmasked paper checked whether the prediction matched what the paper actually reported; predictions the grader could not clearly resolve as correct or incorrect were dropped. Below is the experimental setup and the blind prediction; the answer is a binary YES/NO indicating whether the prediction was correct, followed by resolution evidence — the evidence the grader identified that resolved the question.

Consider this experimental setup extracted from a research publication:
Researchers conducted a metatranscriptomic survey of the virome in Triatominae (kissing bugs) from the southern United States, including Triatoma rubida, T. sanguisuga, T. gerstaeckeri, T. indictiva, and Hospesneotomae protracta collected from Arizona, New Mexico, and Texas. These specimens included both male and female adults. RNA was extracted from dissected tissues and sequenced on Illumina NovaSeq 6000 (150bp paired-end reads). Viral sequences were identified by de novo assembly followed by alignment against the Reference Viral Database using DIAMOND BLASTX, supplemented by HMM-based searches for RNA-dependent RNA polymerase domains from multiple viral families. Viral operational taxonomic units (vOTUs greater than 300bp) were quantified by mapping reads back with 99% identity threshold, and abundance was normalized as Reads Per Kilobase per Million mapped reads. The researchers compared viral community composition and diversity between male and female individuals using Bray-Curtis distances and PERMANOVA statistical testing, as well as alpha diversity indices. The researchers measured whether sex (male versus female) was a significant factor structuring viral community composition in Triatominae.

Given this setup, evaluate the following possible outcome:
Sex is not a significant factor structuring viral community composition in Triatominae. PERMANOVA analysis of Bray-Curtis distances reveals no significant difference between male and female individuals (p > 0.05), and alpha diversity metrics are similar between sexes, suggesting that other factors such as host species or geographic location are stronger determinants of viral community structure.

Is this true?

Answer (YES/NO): YES